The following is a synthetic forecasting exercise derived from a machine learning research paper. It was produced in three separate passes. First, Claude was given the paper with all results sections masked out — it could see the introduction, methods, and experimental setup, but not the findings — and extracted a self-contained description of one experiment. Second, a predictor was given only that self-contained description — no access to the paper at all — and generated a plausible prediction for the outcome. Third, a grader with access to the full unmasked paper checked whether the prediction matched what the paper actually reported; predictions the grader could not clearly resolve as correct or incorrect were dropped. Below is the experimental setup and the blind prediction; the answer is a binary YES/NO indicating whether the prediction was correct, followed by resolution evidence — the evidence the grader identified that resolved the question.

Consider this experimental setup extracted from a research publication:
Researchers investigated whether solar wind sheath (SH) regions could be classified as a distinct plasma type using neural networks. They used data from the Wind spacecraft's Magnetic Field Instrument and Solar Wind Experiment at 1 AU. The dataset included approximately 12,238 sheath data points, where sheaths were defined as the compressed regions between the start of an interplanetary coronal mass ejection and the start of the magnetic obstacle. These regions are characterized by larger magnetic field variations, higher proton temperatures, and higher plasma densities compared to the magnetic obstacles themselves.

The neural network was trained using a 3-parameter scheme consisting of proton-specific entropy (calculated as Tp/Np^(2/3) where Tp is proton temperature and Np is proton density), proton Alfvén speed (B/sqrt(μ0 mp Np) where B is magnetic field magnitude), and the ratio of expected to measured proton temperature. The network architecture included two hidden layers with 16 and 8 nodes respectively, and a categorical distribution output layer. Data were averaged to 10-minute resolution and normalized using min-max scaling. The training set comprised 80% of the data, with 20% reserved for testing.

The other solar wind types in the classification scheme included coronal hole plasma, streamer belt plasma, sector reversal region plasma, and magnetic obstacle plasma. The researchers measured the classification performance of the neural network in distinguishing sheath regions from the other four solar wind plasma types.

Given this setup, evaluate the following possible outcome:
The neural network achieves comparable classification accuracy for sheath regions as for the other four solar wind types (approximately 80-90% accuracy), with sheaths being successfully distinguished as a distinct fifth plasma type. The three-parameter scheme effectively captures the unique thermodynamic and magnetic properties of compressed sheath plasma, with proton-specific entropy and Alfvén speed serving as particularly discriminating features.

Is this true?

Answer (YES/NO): NO